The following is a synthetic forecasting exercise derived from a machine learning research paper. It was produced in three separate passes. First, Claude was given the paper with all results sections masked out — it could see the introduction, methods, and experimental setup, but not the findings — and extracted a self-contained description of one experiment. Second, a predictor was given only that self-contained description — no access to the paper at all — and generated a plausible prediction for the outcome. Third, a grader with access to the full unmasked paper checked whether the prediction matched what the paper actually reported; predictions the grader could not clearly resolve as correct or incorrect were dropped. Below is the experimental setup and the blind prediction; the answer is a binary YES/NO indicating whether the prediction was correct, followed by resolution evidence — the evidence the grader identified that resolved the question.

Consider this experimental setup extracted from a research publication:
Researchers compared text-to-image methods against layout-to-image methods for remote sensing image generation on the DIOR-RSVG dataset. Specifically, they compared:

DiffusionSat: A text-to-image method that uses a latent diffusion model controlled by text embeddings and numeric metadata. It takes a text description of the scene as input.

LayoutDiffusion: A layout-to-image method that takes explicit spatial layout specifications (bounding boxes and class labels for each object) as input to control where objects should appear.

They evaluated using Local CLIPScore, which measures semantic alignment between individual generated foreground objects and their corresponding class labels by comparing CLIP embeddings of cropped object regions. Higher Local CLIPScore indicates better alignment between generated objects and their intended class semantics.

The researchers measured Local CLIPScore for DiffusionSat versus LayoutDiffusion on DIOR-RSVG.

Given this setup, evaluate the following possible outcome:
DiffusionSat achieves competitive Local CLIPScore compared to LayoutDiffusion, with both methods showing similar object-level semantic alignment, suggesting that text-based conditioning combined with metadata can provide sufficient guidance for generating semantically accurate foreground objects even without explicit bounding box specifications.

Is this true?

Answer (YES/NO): YES